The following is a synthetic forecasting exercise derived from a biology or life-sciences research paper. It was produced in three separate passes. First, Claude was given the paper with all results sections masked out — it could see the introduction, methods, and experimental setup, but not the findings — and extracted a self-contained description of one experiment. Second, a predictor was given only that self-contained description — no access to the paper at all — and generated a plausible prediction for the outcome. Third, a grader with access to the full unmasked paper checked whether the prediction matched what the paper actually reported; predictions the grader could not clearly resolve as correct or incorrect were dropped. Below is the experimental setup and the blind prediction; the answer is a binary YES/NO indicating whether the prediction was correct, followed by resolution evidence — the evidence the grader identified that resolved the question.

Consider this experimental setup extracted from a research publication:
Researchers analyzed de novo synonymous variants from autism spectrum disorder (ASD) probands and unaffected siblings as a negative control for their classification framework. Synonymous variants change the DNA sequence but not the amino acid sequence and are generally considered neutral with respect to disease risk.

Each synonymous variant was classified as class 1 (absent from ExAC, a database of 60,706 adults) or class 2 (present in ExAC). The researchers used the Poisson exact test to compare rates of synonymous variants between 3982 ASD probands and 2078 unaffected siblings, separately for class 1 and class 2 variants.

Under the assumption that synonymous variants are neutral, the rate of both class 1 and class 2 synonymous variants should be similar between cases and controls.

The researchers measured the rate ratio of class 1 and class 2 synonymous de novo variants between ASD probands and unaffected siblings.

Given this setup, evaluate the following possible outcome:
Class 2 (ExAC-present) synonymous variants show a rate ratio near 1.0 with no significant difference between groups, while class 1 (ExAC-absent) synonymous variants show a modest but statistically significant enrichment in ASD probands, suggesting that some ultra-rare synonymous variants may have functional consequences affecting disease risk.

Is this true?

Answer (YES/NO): NO